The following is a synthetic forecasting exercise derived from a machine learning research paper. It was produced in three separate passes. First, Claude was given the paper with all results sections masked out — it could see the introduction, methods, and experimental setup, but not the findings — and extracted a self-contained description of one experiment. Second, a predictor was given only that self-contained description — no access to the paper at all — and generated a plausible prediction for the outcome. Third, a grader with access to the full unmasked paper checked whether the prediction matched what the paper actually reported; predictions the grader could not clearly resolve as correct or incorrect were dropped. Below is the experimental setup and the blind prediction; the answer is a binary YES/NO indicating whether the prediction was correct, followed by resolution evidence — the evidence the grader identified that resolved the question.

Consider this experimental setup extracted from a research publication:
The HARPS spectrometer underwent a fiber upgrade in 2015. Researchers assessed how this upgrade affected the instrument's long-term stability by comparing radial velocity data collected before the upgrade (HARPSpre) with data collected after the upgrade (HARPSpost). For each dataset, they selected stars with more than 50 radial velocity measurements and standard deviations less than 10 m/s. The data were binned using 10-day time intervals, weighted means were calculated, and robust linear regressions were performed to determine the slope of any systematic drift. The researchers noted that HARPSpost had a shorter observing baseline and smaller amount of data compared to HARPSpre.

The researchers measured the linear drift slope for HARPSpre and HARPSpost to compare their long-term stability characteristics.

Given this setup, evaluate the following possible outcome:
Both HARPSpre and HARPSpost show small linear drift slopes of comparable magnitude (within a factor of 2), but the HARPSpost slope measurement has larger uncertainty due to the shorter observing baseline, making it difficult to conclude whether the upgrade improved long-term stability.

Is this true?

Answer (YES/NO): NO